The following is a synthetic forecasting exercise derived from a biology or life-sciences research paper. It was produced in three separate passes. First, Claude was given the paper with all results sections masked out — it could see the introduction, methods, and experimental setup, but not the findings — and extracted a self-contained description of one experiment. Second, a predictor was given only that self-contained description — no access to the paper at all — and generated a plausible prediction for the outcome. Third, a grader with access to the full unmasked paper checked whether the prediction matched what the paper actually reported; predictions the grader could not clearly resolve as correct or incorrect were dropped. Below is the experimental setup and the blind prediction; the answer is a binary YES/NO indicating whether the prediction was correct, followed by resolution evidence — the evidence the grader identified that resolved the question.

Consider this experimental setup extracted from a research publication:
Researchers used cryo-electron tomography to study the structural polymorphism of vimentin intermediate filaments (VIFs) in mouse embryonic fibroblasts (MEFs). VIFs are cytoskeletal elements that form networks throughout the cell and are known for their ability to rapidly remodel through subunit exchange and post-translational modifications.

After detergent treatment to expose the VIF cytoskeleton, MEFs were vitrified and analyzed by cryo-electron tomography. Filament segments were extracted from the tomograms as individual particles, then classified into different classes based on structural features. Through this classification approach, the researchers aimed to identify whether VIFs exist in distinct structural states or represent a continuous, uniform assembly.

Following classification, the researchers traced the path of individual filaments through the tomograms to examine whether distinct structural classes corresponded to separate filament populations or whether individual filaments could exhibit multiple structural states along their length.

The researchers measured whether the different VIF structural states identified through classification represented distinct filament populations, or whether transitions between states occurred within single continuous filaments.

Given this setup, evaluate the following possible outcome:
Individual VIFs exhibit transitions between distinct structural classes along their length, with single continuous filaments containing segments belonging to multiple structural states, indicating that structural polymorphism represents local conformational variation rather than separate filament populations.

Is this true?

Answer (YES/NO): YES